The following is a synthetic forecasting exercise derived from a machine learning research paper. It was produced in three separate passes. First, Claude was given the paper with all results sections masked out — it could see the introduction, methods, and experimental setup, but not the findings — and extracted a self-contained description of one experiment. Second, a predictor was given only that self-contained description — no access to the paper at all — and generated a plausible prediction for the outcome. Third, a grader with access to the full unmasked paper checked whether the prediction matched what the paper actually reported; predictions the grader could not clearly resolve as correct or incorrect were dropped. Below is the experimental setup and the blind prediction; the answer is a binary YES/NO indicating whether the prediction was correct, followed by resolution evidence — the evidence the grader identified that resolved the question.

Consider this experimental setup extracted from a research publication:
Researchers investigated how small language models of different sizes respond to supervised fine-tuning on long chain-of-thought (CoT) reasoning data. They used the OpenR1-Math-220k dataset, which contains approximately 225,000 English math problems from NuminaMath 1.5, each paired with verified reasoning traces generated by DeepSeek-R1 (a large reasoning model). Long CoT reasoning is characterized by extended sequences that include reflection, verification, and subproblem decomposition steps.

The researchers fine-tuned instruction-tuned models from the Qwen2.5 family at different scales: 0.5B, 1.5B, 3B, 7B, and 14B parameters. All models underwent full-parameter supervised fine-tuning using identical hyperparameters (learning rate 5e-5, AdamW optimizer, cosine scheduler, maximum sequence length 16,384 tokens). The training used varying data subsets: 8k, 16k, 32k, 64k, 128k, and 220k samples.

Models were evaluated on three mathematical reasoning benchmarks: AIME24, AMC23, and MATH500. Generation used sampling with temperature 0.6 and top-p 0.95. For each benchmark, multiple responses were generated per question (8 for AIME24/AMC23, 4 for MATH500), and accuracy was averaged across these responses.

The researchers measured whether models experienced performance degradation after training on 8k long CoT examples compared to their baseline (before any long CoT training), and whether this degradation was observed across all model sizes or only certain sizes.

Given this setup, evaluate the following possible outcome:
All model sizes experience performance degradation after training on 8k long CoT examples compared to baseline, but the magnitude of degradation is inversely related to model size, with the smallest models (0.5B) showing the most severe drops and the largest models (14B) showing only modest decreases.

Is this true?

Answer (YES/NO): YES